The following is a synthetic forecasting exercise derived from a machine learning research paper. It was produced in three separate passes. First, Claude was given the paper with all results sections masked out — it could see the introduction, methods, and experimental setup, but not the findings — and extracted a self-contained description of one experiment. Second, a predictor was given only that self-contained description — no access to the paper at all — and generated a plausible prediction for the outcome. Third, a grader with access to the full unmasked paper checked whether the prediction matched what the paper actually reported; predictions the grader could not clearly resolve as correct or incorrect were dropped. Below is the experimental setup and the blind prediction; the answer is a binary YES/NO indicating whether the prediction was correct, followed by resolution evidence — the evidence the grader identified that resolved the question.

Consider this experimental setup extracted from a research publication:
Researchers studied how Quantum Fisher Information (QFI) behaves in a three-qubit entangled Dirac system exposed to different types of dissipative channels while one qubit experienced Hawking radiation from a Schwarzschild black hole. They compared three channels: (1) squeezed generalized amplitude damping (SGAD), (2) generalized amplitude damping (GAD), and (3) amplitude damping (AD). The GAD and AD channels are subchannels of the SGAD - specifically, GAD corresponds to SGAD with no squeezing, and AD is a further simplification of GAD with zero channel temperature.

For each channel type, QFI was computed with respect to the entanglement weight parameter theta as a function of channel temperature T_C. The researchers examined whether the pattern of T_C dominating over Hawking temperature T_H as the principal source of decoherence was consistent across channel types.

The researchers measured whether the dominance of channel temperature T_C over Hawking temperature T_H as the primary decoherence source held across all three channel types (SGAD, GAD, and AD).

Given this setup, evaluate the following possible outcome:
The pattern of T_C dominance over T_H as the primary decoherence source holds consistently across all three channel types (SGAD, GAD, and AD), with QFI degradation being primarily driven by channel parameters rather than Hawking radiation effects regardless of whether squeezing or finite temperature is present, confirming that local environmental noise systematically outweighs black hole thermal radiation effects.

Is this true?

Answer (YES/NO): YES